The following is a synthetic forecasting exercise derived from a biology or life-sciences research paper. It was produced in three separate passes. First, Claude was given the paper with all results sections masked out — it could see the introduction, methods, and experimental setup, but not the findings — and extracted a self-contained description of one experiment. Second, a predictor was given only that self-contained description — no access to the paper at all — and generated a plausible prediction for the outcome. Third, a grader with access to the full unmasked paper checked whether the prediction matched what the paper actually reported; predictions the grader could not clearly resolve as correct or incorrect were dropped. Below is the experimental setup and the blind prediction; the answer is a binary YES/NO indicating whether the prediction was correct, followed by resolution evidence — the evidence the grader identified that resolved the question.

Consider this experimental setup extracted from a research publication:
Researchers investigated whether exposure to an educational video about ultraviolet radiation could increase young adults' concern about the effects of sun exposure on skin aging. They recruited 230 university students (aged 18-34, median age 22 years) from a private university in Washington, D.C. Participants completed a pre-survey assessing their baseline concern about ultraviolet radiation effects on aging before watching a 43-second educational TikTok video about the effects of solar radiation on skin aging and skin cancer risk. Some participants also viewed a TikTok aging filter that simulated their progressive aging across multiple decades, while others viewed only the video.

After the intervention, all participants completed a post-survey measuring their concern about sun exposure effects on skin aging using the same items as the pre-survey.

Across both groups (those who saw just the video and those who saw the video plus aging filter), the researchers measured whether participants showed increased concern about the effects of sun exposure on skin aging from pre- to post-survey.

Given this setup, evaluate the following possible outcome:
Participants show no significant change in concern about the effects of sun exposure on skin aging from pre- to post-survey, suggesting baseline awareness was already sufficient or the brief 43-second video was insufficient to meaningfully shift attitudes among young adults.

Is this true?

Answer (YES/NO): NO